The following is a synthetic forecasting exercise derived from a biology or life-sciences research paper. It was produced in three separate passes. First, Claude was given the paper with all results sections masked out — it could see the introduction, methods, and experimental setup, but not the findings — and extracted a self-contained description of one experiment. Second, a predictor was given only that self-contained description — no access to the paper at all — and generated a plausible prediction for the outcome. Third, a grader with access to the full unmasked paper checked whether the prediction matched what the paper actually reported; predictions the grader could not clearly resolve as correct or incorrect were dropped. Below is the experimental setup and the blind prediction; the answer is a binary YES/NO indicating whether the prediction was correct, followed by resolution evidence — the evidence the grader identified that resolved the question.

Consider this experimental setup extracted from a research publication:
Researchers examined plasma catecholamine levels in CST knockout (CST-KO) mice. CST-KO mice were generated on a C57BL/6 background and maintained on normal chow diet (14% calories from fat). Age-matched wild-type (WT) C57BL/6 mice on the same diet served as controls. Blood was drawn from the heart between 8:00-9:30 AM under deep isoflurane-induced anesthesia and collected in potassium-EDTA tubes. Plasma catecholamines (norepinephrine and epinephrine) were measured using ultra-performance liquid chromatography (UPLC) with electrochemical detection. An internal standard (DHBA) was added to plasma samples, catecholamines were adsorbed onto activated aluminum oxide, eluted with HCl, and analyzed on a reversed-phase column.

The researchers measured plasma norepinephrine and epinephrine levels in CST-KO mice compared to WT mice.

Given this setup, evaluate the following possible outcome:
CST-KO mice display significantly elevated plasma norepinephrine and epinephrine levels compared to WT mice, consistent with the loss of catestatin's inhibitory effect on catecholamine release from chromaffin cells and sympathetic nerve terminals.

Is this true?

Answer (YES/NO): YES